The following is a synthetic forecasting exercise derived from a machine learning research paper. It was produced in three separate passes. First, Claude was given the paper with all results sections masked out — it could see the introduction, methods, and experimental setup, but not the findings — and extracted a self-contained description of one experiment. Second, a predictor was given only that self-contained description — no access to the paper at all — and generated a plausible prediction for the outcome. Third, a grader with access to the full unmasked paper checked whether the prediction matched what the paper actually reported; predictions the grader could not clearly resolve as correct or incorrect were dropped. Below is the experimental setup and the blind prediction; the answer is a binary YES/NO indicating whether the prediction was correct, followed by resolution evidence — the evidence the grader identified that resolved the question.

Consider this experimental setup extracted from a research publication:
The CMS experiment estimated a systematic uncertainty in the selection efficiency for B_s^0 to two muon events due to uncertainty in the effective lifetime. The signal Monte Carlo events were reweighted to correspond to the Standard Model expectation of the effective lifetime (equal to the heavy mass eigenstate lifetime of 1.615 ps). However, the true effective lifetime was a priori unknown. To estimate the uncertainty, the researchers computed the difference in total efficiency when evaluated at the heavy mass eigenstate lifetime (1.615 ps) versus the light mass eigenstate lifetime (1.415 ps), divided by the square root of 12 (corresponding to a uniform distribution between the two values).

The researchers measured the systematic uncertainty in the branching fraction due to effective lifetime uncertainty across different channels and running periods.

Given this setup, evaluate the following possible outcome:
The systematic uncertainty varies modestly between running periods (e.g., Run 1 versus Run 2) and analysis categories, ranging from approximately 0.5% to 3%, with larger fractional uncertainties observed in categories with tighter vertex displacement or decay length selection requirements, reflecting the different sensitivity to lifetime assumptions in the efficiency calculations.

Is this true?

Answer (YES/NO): NO